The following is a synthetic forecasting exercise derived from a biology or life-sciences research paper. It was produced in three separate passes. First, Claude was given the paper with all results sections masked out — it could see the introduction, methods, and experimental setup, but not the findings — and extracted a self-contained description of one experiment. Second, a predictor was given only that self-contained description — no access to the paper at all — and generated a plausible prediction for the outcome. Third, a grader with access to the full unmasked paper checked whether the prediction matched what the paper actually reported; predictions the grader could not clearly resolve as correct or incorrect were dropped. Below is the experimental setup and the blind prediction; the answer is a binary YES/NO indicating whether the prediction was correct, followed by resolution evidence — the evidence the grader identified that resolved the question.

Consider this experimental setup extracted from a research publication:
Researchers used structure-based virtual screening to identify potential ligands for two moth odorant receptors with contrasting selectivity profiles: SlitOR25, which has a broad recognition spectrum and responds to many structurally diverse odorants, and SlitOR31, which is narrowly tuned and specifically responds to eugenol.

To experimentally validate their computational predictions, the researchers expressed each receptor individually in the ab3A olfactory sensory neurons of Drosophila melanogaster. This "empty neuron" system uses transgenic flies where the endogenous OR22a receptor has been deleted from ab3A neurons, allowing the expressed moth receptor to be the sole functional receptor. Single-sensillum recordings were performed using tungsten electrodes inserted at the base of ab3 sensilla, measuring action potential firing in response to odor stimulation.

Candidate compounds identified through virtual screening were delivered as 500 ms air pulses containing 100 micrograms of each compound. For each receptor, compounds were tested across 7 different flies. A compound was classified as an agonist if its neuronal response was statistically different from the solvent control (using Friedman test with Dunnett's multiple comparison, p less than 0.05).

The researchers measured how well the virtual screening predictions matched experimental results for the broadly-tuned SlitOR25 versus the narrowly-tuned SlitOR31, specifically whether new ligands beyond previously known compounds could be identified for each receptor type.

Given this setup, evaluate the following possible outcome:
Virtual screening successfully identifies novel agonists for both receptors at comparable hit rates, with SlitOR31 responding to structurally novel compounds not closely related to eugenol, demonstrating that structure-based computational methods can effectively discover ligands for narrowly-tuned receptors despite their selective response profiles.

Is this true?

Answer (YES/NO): NO